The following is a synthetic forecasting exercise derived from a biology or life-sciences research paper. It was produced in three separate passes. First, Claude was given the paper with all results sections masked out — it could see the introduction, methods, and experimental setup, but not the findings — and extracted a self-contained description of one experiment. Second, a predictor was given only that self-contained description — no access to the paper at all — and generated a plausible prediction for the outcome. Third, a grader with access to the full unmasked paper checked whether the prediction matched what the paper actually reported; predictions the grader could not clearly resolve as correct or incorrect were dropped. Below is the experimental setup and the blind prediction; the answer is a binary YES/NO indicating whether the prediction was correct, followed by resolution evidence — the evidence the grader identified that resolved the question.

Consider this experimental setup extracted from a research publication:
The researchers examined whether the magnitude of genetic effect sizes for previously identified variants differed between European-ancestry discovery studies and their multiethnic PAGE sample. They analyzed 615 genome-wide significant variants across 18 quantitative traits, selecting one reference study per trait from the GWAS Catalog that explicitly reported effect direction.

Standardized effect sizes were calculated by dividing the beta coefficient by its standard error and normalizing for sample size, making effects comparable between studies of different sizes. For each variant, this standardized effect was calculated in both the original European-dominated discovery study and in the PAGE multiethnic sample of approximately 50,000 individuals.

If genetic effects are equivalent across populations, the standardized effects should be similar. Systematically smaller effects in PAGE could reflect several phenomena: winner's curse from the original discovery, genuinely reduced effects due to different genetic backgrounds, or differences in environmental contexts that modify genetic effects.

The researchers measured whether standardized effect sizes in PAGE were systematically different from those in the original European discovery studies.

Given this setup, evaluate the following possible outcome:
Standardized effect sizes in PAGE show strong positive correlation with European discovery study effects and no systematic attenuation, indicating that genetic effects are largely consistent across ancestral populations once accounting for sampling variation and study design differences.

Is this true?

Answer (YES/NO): NO